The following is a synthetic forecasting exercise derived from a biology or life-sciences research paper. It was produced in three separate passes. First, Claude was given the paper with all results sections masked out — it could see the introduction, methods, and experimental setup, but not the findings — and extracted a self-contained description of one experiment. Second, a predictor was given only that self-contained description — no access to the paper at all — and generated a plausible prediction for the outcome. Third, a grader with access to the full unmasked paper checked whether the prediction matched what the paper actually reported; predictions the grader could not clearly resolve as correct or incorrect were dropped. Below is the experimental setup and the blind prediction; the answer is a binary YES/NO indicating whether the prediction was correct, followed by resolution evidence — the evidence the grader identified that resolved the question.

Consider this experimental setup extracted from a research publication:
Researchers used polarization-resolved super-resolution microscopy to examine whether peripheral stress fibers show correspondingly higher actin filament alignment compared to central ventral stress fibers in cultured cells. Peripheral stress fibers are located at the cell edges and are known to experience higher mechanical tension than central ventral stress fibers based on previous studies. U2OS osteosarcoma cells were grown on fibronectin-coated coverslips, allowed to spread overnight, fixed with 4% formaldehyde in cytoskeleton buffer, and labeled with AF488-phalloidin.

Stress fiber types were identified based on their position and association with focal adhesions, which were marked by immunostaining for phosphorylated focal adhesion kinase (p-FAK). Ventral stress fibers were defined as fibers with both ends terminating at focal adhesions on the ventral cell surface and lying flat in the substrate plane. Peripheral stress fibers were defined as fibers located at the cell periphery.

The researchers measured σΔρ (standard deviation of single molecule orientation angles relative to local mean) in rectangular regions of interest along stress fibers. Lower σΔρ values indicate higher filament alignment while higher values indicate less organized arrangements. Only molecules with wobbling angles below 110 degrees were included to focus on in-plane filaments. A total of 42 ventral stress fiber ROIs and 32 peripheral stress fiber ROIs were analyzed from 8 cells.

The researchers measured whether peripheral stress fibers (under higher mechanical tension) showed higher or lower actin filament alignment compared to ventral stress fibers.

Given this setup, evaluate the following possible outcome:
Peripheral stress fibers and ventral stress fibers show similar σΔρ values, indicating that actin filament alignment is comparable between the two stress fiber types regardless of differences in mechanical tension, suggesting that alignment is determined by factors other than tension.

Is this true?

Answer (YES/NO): NO